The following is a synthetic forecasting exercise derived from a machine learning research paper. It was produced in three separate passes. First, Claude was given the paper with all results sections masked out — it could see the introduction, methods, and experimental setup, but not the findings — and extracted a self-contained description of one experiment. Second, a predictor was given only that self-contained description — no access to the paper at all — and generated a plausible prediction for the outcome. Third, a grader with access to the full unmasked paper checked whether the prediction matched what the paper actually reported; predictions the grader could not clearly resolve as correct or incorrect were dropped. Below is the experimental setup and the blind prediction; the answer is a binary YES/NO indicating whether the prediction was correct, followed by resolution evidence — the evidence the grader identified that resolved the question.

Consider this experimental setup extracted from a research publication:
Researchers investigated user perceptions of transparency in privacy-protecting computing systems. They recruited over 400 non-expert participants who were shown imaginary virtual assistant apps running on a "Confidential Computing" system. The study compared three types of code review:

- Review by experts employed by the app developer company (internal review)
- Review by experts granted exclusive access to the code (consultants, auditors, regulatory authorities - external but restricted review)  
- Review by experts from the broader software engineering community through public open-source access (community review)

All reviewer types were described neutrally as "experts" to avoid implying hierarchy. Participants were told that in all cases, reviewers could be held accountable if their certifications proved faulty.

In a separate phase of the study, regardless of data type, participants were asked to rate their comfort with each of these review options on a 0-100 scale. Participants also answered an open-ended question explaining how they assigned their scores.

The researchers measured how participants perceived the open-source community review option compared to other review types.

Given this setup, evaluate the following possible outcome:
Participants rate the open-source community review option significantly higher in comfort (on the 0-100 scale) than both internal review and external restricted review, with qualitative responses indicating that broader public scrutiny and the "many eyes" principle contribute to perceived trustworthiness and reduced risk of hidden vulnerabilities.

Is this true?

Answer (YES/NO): NO